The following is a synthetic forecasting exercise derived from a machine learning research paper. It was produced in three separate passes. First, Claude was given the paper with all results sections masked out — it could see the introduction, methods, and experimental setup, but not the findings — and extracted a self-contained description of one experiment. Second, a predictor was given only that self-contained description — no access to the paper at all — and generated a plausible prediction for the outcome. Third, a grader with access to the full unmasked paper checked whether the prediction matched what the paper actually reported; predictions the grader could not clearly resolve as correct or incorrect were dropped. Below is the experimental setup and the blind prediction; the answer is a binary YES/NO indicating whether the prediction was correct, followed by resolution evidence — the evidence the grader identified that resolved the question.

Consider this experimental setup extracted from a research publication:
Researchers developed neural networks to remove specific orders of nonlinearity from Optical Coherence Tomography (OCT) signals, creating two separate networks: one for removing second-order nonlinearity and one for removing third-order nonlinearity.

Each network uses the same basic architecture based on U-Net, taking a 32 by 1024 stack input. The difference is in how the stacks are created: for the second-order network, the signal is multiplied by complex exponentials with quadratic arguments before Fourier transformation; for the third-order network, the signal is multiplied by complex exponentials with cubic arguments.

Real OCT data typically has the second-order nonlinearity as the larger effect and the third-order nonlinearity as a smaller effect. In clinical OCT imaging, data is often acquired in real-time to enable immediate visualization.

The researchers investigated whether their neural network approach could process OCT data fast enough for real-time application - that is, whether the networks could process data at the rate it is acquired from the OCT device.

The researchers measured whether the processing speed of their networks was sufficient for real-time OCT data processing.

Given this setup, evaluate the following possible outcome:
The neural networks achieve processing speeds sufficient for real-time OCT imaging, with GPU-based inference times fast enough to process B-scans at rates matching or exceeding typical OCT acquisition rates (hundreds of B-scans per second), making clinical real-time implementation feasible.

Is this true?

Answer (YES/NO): NO